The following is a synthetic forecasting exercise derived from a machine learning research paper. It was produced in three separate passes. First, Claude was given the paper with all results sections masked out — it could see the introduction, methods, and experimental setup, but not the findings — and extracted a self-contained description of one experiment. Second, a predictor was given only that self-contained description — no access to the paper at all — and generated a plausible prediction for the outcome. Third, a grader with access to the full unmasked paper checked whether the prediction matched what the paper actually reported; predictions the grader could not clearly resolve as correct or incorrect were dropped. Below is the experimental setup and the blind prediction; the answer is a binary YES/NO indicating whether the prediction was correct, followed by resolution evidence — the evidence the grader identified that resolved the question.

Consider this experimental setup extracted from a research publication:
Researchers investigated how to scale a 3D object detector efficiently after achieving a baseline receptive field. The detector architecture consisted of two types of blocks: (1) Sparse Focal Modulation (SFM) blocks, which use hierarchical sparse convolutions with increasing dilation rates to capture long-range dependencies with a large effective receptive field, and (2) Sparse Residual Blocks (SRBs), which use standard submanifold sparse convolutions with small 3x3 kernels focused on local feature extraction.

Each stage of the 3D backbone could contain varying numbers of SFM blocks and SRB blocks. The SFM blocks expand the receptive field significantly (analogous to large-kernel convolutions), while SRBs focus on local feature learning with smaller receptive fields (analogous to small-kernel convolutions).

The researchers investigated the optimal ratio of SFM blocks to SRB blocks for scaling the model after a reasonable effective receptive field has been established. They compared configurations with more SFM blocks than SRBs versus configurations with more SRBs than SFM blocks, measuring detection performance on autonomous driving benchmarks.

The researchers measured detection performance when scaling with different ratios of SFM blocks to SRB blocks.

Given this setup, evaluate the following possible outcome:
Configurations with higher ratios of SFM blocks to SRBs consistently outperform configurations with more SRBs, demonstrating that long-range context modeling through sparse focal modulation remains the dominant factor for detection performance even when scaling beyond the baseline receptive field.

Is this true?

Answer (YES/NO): NO